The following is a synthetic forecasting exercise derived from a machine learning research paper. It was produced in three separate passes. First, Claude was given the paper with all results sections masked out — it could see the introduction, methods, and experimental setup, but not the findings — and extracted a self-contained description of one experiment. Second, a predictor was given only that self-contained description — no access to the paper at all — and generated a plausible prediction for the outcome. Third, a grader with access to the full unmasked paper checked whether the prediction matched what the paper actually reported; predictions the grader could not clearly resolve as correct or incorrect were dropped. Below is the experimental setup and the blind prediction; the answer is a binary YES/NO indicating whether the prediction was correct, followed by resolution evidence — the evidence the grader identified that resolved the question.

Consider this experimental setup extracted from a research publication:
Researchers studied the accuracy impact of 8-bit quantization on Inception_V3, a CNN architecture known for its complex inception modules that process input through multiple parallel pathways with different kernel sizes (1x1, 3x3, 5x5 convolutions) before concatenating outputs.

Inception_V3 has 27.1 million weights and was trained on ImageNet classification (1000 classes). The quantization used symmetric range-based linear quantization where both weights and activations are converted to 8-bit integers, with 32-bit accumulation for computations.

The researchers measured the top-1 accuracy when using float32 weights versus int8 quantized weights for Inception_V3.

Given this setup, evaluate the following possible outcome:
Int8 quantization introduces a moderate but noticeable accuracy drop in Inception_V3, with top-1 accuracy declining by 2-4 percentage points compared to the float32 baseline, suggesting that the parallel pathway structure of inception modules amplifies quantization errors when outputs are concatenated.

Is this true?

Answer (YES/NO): NO